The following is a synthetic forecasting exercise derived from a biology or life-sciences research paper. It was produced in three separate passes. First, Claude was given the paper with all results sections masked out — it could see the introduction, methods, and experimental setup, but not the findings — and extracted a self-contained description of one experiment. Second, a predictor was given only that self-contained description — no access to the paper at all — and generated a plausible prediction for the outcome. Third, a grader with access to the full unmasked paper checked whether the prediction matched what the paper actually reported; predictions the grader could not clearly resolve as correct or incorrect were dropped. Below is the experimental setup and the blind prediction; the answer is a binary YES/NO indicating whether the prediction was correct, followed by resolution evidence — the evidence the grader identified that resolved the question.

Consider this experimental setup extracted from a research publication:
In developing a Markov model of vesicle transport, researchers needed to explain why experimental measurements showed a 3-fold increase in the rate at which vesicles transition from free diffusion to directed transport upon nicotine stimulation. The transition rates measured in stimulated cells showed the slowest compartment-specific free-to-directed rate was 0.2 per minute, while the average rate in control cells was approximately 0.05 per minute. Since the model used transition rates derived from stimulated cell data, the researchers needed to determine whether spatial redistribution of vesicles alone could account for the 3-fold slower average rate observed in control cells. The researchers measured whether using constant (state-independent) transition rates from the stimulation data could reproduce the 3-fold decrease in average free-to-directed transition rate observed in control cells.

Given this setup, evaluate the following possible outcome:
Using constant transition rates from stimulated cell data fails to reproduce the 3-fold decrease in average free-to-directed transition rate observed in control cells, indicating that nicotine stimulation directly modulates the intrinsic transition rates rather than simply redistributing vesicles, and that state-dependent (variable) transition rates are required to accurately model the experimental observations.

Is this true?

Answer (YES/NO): YES